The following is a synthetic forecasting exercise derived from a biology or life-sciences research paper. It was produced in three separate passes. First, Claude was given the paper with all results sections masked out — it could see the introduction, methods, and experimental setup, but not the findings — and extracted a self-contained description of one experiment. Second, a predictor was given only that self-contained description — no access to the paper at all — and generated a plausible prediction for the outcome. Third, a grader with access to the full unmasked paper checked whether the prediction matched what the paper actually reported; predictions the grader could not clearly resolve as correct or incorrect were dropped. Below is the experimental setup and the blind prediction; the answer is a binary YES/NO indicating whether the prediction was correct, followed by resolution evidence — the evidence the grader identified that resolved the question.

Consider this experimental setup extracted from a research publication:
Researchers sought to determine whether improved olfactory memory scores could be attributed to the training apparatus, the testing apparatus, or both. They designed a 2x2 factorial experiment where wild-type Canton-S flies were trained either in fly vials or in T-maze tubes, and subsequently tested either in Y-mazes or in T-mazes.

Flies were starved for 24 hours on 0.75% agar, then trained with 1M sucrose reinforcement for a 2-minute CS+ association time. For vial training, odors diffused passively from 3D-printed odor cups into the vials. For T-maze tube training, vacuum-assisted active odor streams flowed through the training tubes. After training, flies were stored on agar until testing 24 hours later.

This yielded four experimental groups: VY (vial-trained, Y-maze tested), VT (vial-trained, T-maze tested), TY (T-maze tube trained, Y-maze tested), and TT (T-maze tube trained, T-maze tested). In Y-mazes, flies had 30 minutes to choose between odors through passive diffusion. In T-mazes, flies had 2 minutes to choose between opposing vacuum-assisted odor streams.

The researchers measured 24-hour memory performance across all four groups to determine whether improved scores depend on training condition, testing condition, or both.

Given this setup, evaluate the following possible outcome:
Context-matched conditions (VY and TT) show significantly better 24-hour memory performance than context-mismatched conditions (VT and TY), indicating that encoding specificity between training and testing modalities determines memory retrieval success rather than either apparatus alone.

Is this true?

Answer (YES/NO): NO